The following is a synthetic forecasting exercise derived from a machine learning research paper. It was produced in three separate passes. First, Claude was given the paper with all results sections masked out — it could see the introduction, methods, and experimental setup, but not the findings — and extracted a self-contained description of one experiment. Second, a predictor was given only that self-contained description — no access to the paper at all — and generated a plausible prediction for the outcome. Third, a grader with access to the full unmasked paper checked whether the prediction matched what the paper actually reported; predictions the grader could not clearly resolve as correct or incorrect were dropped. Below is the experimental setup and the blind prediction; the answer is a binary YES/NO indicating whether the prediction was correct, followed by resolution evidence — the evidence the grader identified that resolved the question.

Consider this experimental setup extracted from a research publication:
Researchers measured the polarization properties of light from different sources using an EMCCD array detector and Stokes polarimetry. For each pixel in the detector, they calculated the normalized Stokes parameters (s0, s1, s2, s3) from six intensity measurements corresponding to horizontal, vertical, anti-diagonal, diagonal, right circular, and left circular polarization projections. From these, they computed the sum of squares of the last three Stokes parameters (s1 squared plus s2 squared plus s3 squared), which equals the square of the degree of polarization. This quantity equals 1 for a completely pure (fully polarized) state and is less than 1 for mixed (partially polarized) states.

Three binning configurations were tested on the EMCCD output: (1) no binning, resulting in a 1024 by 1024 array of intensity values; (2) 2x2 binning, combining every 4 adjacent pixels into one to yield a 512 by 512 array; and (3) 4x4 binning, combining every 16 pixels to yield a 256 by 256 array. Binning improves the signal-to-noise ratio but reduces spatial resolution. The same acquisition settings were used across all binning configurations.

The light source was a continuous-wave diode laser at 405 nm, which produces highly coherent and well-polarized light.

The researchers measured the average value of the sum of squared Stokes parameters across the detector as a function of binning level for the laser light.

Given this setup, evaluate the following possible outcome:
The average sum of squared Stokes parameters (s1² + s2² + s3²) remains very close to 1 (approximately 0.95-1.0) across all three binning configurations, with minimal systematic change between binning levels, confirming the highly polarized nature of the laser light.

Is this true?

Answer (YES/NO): NO